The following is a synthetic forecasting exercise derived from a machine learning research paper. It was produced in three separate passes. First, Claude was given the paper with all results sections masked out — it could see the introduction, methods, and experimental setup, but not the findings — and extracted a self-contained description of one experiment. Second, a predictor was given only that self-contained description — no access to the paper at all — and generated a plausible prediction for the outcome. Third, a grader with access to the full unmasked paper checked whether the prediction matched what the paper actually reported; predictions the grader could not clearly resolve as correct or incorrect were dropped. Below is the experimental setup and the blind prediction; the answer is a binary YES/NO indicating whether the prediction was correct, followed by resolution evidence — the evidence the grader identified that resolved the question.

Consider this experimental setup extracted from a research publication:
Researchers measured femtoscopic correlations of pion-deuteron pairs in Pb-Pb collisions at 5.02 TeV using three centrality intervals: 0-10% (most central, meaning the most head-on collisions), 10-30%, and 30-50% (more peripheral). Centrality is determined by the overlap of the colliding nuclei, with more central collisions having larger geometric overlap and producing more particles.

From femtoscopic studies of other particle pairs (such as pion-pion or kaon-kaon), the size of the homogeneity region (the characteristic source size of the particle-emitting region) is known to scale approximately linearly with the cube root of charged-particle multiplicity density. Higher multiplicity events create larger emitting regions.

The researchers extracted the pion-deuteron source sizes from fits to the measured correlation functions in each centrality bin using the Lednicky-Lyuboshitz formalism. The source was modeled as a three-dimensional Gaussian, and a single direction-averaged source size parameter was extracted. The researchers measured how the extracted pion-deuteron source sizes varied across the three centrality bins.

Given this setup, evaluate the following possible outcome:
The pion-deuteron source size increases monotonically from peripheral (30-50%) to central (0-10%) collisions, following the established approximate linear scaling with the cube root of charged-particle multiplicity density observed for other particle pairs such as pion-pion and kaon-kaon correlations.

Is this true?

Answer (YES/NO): YES